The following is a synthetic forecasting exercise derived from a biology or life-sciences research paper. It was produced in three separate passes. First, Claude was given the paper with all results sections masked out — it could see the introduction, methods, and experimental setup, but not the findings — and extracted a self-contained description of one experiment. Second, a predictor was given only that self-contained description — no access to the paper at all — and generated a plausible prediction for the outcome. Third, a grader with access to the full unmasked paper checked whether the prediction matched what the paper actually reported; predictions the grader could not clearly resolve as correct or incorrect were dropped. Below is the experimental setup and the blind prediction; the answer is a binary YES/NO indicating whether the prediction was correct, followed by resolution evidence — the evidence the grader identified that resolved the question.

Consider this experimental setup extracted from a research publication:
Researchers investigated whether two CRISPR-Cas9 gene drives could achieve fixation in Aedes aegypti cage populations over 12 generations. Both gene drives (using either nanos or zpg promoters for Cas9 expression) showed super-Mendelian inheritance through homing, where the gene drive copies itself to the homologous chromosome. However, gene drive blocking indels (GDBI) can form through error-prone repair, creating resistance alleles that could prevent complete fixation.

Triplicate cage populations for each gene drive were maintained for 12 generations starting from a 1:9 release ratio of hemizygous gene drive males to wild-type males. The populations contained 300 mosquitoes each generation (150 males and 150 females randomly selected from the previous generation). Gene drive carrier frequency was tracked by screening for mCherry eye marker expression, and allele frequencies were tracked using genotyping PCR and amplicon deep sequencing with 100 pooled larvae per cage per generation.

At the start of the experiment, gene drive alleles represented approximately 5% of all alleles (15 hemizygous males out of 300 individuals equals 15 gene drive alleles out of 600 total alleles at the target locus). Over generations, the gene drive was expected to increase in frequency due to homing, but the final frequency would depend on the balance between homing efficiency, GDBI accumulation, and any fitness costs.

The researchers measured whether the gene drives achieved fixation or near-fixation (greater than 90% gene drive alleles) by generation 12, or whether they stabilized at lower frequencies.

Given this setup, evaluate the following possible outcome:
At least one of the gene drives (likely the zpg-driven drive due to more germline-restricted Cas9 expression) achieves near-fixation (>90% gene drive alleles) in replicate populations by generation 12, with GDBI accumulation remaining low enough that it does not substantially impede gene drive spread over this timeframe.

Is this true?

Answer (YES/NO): NO